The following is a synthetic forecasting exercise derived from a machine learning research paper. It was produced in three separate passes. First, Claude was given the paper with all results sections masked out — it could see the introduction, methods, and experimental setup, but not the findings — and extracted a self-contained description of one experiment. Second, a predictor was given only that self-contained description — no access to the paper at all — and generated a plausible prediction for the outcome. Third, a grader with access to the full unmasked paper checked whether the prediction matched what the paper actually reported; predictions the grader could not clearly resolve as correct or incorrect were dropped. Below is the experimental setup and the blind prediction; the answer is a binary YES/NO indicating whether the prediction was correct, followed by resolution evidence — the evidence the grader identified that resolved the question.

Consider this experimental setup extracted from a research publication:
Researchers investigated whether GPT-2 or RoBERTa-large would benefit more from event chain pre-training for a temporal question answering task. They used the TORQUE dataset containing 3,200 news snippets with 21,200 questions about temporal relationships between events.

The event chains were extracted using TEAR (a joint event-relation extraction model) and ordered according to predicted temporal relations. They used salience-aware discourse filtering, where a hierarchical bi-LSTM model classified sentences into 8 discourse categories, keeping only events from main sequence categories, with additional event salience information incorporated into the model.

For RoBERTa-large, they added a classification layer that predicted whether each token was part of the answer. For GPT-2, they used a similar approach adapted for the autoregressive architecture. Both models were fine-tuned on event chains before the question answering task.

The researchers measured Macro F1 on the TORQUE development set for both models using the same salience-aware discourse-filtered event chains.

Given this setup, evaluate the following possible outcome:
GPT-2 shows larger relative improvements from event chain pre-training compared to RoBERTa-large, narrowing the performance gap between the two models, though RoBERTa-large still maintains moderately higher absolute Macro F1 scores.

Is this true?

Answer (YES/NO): NO